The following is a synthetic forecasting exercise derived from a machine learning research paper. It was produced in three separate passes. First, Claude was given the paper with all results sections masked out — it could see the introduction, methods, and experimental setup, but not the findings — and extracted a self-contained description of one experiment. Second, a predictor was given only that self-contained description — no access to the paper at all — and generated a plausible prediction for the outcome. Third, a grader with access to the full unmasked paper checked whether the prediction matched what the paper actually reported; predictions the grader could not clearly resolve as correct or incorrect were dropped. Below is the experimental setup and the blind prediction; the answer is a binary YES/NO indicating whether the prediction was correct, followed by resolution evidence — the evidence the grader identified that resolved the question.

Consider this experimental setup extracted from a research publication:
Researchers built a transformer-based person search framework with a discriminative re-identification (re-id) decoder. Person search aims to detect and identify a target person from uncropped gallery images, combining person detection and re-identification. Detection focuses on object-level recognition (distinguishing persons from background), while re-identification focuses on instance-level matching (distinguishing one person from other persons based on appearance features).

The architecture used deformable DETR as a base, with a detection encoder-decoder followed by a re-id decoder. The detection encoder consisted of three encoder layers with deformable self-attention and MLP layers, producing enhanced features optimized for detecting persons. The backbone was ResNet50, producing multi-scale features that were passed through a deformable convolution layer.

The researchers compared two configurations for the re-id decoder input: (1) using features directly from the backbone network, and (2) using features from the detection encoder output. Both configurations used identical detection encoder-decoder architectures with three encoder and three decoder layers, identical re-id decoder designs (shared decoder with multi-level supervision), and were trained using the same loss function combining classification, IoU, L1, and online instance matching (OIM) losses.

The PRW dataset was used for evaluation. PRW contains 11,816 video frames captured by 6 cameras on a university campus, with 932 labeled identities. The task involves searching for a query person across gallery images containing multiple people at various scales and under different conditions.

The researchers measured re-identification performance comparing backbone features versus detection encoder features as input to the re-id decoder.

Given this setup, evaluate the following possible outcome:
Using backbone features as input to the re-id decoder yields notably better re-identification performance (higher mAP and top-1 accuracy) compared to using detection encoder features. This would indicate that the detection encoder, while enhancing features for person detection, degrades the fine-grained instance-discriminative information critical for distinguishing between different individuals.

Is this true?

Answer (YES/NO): YES